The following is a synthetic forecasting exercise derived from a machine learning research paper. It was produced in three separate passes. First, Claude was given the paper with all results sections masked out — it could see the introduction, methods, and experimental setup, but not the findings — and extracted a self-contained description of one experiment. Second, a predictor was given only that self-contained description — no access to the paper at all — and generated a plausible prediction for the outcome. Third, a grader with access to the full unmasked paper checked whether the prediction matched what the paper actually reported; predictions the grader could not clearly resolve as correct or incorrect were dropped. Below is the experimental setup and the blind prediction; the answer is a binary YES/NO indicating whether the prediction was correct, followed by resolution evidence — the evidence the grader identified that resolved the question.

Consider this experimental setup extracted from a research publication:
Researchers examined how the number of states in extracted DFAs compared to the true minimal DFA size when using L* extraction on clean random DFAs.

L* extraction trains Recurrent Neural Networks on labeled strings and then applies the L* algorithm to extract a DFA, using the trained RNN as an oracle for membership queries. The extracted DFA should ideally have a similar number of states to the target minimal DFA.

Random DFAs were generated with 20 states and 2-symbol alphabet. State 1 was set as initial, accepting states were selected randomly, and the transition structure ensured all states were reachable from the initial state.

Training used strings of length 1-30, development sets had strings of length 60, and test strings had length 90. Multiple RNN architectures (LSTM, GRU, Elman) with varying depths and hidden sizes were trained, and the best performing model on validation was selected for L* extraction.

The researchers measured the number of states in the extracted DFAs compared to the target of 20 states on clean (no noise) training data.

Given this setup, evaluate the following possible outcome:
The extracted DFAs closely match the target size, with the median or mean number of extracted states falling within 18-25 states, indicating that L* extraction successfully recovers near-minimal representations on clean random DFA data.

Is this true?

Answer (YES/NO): NO